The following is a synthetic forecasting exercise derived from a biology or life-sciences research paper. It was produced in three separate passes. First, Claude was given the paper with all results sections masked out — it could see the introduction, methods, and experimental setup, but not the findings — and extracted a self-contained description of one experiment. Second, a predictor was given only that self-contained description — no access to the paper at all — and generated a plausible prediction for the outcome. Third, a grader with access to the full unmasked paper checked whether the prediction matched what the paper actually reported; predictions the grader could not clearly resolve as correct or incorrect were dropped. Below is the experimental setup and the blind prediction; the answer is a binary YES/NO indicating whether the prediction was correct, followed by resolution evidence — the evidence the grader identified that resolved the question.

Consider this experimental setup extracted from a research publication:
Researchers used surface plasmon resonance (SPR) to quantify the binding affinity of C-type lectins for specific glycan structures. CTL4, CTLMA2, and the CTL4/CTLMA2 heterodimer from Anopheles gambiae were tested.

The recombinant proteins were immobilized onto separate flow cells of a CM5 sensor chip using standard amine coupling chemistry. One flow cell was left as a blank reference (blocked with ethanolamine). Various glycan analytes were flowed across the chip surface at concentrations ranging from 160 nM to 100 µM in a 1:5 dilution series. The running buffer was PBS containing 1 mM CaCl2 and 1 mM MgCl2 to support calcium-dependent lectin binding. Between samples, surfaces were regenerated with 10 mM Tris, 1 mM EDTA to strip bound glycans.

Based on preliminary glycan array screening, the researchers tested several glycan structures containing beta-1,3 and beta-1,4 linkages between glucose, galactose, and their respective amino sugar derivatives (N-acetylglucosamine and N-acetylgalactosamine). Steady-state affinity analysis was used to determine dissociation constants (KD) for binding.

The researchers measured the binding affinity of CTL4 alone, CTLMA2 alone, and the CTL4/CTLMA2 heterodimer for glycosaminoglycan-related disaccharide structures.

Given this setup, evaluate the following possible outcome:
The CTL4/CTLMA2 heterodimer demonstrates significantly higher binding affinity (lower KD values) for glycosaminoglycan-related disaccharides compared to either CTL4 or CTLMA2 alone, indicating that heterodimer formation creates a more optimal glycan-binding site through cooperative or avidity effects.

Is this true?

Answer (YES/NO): NO